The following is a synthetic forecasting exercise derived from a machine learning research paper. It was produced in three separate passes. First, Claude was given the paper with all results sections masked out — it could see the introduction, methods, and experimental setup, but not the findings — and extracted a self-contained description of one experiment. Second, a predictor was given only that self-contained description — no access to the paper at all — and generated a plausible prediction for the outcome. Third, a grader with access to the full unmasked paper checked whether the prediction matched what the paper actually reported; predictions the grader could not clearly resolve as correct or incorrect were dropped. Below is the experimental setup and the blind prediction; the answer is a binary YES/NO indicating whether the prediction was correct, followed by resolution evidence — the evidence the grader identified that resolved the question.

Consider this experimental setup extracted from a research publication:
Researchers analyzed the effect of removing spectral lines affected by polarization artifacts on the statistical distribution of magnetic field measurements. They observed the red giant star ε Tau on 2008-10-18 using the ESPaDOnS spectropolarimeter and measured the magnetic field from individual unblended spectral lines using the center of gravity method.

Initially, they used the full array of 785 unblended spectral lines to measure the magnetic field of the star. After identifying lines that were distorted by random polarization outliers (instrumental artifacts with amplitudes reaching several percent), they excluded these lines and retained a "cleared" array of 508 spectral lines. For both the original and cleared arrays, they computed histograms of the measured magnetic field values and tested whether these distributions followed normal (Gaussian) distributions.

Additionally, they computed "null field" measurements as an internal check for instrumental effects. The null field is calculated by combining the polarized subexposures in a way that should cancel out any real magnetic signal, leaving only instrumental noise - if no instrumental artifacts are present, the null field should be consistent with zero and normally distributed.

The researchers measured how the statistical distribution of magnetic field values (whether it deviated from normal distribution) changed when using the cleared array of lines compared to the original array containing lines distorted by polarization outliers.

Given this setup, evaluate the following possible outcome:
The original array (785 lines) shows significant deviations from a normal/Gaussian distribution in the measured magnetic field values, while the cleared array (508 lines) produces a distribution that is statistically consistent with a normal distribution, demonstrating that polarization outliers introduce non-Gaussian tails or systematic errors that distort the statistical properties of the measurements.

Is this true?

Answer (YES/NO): YES